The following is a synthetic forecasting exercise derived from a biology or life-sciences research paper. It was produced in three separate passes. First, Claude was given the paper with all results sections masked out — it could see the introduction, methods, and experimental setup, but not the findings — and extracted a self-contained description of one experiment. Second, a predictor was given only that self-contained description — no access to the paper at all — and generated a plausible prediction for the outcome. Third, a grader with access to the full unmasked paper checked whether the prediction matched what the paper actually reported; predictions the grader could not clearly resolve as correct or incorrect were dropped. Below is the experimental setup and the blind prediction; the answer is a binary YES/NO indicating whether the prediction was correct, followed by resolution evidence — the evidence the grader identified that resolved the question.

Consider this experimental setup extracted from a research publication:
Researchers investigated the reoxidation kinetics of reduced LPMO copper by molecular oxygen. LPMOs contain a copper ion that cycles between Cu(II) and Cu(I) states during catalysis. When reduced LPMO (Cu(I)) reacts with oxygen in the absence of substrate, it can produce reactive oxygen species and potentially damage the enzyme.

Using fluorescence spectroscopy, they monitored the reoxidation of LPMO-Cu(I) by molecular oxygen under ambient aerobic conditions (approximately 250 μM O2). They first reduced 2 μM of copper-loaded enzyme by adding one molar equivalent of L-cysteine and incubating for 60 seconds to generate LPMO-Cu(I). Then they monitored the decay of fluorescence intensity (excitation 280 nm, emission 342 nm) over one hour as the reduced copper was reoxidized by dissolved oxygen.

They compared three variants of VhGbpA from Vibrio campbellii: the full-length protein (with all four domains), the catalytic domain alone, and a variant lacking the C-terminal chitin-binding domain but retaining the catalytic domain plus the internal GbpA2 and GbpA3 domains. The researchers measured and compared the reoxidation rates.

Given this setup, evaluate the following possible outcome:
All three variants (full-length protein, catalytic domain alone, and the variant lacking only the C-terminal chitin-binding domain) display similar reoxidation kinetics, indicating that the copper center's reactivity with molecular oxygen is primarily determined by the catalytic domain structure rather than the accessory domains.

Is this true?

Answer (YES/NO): NO